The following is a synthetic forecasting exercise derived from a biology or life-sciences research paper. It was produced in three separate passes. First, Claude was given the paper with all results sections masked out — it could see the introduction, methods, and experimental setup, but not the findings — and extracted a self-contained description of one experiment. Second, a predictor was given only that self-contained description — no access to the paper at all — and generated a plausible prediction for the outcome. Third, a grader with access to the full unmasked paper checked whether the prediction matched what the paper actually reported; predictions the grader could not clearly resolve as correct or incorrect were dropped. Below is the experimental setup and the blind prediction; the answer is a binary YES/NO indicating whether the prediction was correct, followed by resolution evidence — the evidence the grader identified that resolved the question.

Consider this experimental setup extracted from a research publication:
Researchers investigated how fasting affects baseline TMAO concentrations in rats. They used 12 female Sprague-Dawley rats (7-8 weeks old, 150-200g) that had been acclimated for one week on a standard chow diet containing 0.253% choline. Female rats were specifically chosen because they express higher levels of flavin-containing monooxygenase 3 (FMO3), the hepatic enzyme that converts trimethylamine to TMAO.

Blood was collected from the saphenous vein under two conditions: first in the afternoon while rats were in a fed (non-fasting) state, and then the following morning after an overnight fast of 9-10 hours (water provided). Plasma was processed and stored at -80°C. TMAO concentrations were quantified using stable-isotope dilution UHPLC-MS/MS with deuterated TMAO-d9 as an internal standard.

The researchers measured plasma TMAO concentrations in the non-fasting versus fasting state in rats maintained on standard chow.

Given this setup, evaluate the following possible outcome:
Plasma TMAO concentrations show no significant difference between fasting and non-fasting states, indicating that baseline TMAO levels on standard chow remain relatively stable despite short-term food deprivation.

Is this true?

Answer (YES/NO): YES